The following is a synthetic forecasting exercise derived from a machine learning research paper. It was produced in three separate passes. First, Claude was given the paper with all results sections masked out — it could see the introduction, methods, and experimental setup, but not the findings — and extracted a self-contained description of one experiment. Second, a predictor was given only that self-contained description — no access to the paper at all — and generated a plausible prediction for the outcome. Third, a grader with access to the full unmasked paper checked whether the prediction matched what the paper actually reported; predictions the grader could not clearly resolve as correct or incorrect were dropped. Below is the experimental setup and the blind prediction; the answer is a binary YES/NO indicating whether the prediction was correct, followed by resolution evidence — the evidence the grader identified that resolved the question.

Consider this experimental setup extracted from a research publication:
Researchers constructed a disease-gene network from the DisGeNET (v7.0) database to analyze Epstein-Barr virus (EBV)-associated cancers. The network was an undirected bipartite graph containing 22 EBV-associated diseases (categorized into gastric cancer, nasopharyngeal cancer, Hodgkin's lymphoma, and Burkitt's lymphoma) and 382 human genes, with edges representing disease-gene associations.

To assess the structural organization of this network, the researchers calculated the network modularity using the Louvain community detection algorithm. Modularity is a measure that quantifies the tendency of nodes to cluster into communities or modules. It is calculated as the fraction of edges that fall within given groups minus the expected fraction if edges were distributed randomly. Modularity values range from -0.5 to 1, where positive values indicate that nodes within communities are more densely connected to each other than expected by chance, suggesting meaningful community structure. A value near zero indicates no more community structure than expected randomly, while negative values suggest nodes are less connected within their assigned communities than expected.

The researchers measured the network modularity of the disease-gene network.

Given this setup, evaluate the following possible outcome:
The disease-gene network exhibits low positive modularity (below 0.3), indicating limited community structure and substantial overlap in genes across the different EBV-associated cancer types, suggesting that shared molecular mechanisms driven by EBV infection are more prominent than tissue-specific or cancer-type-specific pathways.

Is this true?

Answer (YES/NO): NO